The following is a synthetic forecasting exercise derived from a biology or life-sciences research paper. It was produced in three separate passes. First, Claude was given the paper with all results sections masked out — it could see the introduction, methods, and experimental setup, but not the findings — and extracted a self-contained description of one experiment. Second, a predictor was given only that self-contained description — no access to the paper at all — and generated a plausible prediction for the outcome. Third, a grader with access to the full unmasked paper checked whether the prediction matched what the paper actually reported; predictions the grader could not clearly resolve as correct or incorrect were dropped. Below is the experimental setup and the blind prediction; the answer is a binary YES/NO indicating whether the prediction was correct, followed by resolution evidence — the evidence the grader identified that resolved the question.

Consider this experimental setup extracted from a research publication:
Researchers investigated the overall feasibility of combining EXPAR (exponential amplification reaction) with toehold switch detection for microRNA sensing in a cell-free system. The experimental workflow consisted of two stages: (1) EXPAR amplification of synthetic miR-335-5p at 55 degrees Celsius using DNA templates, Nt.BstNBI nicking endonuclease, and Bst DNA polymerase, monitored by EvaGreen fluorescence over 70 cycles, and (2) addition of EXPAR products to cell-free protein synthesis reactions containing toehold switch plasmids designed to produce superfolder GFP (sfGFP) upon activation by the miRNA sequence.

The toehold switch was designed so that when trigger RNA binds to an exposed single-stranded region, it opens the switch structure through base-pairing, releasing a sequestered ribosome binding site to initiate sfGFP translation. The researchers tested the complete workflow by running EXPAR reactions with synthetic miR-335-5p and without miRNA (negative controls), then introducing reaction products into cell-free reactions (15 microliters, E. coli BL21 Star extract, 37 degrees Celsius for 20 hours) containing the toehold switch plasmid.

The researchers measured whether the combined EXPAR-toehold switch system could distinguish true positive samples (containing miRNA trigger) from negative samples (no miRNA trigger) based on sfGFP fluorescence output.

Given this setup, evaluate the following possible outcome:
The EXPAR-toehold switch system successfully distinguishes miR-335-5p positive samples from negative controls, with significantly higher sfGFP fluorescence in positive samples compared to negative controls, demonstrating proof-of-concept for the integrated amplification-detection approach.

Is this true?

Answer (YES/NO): NO